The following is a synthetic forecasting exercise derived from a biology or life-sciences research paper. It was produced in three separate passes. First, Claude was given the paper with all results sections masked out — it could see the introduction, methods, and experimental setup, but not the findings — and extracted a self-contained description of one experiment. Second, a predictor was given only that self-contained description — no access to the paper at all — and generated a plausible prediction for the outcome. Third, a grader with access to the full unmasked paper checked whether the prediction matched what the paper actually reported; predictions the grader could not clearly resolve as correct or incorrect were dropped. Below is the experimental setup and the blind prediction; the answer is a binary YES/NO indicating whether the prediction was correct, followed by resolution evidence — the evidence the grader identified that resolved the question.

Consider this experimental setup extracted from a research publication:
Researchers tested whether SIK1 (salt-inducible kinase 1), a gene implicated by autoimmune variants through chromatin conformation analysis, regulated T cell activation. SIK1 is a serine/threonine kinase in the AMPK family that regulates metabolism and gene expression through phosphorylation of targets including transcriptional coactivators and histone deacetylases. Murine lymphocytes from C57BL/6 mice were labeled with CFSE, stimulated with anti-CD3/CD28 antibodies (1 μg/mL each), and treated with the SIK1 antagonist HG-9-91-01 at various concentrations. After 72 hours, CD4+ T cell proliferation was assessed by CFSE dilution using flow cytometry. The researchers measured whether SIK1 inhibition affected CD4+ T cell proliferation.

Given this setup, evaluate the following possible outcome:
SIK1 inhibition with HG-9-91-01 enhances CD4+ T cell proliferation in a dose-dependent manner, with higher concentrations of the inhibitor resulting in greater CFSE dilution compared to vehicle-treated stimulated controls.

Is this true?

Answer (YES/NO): NO